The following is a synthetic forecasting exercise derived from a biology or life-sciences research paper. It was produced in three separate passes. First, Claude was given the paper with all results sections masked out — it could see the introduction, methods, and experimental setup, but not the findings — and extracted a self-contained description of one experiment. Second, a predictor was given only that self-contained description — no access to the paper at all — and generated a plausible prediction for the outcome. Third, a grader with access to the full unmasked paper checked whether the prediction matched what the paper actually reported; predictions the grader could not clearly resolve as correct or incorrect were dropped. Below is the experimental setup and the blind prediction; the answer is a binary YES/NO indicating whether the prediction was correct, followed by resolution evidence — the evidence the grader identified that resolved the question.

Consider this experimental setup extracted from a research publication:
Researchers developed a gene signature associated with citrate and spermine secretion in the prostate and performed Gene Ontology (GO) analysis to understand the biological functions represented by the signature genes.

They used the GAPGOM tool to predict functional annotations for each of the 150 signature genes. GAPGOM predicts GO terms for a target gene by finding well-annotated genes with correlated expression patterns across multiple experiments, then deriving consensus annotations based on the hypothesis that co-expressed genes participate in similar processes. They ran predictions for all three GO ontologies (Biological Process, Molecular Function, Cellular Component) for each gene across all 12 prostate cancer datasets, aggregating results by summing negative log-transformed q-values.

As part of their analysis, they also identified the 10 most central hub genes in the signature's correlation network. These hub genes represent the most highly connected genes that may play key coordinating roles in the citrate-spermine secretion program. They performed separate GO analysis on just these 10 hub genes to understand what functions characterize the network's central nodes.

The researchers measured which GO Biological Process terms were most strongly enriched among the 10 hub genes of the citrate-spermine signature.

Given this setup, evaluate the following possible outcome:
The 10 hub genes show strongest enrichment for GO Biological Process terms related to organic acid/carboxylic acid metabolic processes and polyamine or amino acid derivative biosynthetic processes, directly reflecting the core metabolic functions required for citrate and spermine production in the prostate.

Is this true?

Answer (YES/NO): NO